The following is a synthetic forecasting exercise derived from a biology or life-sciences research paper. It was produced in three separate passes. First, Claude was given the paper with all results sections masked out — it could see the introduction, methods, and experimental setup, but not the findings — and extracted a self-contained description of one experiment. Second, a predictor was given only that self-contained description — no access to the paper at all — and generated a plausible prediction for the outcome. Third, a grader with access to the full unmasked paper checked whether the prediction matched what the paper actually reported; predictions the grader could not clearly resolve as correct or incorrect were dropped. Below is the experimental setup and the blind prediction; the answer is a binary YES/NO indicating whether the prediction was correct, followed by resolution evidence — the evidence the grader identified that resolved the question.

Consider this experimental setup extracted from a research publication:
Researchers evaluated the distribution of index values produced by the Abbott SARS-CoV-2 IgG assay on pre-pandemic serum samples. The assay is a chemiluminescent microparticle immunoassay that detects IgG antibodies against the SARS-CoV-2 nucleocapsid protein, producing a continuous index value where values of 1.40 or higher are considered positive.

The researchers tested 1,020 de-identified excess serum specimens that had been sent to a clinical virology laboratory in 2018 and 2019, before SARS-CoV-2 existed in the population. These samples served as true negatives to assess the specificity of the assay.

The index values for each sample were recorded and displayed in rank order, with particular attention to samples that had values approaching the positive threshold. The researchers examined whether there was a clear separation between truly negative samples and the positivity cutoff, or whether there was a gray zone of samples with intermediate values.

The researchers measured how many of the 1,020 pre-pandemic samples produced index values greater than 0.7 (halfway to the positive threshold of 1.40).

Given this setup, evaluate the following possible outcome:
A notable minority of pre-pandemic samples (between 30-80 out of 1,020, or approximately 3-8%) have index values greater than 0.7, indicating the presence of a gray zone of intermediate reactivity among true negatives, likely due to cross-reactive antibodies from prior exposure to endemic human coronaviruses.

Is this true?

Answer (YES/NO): NO